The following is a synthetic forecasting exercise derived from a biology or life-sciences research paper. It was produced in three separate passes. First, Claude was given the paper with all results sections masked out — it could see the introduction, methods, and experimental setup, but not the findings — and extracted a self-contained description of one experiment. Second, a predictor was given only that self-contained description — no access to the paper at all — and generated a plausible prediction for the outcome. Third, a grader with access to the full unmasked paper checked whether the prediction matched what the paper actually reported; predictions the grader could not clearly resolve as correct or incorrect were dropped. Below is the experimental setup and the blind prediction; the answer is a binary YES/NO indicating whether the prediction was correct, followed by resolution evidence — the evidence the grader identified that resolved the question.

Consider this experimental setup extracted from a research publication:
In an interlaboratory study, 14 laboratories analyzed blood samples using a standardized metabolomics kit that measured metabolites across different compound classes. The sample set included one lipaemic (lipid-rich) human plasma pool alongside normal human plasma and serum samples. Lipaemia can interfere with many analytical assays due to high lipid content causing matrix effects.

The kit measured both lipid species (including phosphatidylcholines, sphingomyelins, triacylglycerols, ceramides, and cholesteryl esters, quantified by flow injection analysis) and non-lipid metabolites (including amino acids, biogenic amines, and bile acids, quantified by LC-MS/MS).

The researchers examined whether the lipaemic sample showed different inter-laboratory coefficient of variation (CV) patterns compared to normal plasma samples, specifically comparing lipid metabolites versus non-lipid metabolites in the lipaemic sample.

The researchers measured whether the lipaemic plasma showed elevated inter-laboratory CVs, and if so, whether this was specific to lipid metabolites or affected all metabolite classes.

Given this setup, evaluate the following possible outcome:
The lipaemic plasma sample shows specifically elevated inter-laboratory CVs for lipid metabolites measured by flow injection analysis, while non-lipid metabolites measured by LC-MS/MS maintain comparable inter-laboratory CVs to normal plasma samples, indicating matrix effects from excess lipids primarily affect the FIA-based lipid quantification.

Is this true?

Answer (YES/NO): NO